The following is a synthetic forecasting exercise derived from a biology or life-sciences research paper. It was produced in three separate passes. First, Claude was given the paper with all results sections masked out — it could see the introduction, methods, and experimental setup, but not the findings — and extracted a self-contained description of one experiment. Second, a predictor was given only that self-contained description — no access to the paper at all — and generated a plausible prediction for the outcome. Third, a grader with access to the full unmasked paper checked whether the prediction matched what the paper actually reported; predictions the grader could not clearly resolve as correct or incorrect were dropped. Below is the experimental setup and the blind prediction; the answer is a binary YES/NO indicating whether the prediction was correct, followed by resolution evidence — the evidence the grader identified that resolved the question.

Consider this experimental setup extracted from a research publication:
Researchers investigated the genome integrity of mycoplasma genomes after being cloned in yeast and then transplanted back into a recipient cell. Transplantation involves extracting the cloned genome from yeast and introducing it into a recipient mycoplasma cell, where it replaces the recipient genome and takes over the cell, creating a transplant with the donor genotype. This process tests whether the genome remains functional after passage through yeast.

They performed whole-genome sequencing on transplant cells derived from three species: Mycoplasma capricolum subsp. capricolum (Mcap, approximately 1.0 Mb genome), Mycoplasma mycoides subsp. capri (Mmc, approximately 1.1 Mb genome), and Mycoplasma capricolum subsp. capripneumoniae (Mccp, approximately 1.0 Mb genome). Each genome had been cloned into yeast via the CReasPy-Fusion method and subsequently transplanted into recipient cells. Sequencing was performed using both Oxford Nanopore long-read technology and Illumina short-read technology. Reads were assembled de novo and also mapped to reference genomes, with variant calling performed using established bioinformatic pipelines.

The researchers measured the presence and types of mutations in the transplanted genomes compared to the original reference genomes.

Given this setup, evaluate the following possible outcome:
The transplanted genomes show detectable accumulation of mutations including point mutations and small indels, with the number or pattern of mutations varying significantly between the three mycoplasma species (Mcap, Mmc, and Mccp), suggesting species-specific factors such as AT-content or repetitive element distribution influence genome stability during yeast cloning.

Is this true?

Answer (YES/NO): NO